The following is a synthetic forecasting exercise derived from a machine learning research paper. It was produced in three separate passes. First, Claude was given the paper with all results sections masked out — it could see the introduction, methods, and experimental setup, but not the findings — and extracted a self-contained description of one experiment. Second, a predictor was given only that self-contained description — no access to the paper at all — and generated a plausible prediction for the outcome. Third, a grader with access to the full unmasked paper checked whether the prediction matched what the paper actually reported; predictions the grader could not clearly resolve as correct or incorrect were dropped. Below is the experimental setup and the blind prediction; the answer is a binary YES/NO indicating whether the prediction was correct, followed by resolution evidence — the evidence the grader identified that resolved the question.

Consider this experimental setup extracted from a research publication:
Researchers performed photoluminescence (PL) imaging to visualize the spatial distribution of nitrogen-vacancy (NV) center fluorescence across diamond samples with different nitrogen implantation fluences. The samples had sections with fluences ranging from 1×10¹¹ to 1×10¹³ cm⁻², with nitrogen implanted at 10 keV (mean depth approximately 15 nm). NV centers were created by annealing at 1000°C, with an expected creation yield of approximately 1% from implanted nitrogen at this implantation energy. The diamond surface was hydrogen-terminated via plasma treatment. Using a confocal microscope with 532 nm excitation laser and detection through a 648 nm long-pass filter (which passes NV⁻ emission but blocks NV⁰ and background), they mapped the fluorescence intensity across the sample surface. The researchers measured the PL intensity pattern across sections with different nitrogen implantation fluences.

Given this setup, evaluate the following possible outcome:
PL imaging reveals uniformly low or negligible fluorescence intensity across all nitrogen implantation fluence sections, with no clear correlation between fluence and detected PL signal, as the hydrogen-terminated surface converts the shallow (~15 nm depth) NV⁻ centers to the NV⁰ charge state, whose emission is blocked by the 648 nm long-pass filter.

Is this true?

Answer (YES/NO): NO